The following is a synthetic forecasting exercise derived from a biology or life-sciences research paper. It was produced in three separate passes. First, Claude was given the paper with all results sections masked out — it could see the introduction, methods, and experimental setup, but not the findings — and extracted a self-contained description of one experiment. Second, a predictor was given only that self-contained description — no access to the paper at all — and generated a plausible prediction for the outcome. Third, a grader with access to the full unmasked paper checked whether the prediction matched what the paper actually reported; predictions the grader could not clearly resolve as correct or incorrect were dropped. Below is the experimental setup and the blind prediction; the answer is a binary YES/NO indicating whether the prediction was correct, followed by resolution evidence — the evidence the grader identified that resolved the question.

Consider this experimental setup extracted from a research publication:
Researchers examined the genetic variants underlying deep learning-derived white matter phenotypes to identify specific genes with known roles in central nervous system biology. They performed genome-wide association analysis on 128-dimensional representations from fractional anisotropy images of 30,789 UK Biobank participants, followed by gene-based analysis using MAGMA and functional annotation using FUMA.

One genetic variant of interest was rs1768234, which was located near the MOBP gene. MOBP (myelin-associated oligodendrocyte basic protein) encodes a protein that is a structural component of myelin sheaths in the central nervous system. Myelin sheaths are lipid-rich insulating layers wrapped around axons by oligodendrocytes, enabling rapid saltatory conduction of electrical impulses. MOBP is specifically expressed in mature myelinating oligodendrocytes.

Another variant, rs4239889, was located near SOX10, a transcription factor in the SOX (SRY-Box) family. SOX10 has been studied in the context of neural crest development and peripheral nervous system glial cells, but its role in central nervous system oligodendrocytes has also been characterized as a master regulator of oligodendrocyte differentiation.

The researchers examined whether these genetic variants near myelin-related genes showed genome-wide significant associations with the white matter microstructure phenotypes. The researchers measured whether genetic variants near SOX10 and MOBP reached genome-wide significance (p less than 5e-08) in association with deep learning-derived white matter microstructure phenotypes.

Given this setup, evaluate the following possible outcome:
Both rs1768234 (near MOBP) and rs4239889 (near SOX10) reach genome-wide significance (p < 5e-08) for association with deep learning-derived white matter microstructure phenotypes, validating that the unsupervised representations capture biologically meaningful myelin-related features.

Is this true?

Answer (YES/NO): YES